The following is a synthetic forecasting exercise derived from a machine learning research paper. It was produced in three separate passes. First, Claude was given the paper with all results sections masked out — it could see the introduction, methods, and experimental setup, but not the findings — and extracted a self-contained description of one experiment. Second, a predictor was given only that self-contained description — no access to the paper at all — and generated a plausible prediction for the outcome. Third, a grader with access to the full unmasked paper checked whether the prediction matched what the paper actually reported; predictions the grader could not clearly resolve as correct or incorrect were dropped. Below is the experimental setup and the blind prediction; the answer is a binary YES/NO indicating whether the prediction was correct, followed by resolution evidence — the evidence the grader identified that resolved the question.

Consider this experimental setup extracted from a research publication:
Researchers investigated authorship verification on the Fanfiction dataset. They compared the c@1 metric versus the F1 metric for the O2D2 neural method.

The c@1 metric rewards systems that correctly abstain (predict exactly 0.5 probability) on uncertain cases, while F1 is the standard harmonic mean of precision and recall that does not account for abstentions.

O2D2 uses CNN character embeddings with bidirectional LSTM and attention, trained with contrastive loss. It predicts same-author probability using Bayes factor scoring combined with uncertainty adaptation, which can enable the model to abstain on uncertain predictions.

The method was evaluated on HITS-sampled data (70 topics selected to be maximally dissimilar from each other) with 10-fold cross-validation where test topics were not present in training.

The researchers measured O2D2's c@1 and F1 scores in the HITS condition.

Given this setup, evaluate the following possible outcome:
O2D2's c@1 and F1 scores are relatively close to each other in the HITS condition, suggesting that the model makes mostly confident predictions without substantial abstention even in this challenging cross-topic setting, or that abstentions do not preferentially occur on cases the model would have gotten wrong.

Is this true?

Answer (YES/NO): NO